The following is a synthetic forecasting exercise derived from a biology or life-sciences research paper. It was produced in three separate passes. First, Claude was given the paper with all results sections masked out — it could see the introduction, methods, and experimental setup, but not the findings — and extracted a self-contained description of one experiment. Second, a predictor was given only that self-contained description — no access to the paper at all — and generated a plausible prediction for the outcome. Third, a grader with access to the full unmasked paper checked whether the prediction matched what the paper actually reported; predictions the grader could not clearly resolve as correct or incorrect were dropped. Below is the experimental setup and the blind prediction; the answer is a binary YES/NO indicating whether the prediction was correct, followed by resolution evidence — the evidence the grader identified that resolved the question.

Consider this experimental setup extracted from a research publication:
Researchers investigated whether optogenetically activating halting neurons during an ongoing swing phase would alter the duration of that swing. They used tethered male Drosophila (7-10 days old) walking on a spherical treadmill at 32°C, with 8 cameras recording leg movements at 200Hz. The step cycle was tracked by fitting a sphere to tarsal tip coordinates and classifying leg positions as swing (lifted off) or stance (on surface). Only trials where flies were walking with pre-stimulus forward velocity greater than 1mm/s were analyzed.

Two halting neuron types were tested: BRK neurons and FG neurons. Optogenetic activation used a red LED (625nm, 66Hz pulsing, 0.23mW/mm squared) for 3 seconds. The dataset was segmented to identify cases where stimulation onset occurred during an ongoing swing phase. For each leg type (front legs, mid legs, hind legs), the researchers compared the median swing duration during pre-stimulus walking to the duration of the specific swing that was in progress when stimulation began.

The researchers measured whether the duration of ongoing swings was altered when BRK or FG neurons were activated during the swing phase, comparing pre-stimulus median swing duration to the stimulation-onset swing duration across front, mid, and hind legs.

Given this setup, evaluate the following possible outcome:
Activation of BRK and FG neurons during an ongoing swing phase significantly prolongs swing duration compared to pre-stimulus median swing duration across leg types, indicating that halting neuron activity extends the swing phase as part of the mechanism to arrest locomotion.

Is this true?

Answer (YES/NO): NO